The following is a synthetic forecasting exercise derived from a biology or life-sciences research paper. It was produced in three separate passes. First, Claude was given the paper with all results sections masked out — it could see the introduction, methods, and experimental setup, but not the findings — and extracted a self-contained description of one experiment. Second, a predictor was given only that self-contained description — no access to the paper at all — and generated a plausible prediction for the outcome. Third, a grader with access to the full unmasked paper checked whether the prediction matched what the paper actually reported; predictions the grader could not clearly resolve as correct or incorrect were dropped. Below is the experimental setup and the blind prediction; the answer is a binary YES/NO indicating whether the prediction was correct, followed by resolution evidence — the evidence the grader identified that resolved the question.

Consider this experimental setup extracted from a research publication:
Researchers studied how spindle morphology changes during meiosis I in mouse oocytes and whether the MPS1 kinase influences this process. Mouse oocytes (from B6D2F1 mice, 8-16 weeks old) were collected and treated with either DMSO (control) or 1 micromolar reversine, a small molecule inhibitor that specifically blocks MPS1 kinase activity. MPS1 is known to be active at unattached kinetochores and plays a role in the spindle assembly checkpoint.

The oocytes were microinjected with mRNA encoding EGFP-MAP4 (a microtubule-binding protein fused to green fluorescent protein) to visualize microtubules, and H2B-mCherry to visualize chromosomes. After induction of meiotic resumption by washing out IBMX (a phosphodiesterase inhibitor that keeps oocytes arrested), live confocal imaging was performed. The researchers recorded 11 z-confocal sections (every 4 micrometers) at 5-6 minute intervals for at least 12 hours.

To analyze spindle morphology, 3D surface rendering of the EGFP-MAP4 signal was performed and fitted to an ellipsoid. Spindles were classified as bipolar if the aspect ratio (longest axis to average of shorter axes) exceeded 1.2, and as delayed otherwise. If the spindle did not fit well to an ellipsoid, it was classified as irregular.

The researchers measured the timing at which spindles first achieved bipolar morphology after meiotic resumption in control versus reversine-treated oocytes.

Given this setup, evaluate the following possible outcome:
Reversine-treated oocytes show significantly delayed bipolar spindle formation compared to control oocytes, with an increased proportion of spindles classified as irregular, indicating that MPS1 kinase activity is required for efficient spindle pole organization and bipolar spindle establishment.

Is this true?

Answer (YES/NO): NO